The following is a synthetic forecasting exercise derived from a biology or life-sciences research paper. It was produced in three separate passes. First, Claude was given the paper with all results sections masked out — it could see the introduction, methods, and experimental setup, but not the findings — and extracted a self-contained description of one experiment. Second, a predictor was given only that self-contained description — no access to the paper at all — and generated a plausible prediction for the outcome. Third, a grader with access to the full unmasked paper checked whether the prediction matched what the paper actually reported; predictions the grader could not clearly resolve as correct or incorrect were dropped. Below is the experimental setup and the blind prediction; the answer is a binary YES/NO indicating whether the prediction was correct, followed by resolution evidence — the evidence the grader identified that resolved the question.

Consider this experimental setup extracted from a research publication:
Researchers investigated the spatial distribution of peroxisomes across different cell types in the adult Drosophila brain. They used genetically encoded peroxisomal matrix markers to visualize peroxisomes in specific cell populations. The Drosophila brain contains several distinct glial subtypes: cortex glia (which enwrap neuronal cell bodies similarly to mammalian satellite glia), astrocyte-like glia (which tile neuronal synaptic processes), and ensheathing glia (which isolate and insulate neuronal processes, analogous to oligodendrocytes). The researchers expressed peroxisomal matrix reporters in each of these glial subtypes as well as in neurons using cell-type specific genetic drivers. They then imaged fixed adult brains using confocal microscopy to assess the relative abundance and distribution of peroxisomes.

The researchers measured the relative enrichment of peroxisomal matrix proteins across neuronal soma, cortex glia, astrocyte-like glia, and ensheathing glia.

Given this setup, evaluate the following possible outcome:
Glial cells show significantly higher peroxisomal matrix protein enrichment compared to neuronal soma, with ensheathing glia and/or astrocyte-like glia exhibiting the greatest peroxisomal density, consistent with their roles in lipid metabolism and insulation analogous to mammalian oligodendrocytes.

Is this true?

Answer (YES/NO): NO